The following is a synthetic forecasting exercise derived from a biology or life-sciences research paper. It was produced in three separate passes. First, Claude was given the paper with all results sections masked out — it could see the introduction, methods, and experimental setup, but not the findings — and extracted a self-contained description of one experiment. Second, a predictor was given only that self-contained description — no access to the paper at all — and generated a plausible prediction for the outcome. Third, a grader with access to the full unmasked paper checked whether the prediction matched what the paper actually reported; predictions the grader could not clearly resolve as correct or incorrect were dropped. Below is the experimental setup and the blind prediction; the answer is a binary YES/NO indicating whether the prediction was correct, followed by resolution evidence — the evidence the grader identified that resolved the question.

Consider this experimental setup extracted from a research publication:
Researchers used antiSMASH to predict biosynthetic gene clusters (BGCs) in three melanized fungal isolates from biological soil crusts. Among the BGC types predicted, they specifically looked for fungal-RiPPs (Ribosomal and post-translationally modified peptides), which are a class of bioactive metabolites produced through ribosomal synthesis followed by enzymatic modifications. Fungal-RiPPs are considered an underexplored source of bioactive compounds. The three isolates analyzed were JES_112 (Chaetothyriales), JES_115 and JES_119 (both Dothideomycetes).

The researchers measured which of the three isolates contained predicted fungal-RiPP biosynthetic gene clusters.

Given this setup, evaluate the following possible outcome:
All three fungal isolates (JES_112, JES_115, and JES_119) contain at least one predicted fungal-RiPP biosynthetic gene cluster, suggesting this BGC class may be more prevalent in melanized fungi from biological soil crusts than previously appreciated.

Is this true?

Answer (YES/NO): NO